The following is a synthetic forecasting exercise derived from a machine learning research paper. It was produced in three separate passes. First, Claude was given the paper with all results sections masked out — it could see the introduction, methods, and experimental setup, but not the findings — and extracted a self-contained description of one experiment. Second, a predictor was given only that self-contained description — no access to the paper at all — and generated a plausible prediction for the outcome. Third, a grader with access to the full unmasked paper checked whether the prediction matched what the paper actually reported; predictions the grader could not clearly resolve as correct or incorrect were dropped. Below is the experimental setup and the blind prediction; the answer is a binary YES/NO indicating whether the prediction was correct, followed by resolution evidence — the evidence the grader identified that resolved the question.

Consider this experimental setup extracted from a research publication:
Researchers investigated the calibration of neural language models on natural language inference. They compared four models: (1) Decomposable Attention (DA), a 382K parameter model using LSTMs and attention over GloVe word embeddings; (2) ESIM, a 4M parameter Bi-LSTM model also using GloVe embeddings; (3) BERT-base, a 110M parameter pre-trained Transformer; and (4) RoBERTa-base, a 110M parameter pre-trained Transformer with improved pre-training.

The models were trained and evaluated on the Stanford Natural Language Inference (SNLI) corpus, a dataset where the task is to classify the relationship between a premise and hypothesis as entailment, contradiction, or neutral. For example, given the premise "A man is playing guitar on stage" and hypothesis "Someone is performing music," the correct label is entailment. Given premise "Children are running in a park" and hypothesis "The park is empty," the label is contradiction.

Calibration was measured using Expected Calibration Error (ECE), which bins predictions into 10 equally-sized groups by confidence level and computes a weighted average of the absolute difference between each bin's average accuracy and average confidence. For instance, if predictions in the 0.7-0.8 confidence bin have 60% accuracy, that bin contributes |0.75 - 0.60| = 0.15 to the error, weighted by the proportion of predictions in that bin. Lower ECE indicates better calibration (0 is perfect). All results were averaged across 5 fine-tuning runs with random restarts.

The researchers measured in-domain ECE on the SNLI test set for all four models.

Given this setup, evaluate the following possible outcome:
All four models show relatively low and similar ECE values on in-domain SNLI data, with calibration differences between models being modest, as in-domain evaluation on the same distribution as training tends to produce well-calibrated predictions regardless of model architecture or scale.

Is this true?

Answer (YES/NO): NO